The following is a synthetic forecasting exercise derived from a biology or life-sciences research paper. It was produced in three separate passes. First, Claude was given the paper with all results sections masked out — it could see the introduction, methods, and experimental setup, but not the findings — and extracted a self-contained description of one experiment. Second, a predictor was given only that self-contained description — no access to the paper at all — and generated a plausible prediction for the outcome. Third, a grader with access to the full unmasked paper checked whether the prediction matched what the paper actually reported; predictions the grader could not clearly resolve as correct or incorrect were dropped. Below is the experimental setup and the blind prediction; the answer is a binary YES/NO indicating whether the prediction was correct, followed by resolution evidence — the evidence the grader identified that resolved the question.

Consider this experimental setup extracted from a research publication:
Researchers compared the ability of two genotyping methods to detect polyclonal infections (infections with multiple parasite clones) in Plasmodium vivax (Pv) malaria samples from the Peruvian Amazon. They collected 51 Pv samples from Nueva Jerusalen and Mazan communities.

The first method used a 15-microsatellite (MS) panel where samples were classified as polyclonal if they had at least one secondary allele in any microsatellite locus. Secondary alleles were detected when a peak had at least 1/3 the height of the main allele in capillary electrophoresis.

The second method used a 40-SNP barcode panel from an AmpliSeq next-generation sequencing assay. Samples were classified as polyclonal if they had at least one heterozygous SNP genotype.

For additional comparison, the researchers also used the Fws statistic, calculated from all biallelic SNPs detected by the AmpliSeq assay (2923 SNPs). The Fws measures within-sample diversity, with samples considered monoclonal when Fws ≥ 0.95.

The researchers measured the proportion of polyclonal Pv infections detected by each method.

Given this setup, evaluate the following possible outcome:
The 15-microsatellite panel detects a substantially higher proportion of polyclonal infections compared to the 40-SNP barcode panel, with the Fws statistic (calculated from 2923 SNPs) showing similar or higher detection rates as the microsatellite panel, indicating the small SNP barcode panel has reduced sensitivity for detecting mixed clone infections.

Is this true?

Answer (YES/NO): NO